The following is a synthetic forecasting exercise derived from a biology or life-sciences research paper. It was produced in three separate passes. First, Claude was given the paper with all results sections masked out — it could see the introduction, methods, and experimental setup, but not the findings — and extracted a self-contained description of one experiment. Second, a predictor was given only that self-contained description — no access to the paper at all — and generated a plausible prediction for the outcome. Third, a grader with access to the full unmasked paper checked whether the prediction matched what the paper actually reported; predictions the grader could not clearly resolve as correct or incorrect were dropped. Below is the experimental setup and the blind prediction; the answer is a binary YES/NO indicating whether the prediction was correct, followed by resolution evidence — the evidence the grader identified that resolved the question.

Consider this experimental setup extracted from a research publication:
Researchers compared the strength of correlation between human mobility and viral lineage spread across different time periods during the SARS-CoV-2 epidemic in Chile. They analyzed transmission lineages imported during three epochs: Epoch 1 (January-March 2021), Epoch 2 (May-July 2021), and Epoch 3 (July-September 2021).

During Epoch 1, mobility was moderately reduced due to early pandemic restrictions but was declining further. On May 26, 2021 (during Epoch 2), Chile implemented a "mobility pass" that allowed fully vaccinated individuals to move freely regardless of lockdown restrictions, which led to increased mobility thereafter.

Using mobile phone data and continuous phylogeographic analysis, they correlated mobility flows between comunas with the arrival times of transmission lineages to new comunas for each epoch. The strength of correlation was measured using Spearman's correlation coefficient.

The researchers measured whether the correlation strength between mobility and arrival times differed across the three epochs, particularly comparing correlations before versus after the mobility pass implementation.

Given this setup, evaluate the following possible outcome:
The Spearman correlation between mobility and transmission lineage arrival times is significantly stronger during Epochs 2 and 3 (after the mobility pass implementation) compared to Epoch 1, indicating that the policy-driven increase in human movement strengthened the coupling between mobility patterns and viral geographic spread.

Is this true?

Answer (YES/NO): NO